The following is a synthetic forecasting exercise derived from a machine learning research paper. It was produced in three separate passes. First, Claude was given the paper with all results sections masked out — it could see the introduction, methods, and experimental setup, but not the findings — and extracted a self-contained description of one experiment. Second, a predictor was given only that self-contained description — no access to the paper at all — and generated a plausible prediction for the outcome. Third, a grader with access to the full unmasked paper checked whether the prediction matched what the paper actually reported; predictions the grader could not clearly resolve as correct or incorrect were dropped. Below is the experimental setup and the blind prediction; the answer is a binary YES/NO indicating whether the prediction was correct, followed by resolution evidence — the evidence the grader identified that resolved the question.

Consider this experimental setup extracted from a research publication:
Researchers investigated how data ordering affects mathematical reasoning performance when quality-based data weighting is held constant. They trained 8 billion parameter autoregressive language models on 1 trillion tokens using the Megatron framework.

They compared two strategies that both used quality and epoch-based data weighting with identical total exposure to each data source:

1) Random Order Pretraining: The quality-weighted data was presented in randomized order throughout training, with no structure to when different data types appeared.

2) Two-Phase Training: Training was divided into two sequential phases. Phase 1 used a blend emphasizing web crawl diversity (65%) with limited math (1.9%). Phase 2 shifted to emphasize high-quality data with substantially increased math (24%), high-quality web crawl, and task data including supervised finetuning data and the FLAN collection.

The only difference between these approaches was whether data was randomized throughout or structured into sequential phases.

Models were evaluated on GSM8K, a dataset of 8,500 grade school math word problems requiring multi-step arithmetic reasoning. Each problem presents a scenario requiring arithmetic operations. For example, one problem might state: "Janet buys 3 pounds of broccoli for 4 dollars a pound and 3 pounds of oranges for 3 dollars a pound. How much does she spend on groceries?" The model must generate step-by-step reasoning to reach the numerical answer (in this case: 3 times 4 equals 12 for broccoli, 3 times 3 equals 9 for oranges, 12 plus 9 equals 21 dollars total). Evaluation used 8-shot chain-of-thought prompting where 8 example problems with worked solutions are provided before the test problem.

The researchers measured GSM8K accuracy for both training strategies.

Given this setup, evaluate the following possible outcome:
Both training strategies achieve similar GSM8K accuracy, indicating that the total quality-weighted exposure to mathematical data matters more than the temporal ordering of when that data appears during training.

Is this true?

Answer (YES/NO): NO